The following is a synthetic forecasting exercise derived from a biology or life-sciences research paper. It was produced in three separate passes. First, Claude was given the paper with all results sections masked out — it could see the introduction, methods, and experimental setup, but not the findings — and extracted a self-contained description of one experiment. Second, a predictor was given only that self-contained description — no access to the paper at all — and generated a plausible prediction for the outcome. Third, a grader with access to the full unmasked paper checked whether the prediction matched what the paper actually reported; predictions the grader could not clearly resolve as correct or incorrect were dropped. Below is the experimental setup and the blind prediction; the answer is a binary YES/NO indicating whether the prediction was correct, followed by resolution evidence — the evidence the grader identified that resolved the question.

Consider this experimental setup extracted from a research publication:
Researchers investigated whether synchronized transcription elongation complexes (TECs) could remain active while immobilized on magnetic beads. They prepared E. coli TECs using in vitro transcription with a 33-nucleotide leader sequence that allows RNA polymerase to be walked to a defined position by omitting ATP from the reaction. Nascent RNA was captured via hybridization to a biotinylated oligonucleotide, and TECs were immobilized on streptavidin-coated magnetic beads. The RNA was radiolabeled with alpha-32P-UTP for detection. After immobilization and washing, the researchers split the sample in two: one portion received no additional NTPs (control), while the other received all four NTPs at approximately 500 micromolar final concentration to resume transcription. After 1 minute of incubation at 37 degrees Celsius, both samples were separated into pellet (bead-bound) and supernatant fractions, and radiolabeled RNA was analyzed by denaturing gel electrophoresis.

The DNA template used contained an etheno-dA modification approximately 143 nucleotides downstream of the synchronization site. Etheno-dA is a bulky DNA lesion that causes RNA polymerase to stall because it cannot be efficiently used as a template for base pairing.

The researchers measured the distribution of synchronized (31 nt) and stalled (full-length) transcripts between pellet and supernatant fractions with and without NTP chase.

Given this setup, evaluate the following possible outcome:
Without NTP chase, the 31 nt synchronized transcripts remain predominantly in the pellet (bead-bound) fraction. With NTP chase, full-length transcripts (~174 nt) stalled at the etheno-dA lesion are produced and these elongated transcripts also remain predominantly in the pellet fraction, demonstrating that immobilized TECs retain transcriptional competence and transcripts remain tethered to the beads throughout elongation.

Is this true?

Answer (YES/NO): YES